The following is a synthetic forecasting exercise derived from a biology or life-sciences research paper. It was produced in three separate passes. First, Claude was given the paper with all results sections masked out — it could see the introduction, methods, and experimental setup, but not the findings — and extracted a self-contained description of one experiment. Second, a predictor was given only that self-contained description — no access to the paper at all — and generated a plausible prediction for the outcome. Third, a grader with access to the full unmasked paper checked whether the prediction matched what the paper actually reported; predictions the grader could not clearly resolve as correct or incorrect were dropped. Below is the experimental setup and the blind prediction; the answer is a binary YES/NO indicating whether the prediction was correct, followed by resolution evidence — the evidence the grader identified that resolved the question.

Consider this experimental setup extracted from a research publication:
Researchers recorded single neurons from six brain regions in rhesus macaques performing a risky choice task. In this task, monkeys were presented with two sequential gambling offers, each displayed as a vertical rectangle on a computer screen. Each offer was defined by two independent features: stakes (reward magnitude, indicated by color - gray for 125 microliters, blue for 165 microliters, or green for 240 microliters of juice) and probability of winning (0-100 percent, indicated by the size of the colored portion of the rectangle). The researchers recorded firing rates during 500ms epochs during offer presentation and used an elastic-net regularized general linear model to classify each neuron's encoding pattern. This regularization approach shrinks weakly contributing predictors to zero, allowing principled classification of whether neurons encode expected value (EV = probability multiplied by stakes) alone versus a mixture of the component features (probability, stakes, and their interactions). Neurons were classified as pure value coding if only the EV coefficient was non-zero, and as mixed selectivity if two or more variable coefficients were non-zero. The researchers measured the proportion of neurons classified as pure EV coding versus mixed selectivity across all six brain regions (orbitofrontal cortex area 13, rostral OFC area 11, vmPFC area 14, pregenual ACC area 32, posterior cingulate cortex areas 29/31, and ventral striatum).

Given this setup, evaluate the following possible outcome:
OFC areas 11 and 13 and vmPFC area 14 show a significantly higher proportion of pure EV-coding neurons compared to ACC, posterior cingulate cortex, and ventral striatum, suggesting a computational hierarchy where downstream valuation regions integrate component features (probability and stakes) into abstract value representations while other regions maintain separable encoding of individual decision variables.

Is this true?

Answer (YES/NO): NO